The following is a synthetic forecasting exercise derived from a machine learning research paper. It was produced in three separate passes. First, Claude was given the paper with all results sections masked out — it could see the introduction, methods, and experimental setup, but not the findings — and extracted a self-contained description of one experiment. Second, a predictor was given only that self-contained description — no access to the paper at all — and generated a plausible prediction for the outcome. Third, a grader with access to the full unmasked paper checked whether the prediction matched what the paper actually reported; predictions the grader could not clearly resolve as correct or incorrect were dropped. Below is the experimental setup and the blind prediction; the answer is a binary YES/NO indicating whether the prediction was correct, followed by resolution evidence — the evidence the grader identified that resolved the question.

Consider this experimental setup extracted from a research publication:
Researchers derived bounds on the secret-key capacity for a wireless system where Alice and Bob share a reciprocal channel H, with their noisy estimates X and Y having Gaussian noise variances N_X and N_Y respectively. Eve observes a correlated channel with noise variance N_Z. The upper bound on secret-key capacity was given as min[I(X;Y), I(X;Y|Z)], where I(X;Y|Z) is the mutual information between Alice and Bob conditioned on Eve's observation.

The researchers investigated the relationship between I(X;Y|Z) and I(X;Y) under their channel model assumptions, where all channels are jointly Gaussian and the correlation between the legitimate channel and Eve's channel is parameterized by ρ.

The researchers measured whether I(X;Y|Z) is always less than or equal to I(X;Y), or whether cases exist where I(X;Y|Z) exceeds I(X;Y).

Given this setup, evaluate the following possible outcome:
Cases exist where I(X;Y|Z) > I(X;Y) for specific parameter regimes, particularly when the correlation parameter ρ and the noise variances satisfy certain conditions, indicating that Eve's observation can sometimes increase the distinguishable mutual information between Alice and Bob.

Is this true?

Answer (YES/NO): NO